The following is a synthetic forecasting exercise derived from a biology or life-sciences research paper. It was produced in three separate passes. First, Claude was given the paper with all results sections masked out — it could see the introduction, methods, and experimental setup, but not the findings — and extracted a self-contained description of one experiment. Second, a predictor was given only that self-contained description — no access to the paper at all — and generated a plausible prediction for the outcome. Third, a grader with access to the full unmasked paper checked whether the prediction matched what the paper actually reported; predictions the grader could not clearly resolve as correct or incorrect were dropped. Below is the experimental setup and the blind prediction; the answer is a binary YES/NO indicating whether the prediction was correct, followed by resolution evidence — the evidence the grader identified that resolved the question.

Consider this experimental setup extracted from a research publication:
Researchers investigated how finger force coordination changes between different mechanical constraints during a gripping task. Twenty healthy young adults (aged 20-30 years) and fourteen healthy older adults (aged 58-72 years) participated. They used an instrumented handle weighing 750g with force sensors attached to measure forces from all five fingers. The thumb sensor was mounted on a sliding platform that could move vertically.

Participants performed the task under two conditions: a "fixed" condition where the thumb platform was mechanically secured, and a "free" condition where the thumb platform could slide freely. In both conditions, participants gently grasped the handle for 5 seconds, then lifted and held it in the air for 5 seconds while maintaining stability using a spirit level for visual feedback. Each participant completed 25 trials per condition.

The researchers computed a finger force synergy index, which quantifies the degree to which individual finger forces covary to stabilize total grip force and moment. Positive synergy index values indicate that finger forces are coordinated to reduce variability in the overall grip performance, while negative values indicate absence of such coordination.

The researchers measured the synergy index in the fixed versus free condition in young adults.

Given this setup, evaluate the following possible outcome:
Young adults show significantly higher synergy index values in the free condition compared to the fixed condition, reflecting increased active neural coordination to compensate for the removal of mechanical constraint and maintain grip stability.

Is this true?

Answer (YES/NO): NO